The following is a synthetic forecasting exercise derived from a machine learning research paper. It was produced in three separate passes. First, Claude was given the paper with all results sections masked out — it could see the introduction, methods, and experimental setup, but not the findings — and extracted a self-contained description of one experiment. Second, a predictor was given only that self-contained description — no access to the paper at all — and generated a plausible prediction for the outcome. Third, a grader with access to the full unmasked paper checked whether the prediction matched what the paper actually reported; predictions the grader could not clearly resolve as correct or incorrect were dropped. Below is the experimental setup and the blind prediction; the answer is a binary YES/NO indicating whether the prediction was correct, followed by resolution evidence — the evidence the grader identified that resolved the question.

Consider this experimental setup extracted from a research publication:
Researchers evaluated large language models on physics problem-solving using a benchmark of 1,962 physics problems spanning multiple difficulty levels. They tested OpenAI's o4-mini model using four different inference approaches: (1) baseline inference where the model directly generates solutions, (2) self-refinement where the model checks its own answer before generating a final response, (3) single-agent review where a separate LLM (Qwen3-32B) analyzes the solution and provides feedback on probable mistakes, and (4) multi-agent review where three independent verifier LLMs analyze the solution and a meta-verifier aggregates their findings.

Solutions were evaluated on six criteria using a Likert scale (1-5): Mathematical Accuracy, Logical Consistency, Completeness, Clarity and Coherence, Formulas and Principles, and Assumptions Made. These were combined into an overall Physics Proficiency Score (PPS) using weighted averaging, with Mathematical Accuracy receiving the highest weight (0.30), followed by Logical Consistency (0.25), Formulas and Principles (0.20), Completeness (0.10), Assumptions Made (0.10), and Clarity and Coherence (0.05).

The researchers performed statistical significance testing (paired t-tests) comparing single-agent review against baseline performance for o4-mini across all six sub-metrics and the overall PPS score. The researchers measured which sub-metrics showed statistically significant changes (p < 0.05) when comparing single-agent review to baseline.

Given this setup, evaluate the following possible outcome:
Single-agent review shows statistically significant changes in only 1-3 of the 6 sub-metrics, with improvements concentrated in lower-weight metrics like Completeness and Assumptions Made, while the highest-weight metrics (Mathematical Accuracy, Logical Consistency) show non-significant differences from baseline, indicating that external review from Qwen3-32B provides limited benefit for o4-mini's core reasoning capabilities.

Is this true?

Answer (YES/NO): NO